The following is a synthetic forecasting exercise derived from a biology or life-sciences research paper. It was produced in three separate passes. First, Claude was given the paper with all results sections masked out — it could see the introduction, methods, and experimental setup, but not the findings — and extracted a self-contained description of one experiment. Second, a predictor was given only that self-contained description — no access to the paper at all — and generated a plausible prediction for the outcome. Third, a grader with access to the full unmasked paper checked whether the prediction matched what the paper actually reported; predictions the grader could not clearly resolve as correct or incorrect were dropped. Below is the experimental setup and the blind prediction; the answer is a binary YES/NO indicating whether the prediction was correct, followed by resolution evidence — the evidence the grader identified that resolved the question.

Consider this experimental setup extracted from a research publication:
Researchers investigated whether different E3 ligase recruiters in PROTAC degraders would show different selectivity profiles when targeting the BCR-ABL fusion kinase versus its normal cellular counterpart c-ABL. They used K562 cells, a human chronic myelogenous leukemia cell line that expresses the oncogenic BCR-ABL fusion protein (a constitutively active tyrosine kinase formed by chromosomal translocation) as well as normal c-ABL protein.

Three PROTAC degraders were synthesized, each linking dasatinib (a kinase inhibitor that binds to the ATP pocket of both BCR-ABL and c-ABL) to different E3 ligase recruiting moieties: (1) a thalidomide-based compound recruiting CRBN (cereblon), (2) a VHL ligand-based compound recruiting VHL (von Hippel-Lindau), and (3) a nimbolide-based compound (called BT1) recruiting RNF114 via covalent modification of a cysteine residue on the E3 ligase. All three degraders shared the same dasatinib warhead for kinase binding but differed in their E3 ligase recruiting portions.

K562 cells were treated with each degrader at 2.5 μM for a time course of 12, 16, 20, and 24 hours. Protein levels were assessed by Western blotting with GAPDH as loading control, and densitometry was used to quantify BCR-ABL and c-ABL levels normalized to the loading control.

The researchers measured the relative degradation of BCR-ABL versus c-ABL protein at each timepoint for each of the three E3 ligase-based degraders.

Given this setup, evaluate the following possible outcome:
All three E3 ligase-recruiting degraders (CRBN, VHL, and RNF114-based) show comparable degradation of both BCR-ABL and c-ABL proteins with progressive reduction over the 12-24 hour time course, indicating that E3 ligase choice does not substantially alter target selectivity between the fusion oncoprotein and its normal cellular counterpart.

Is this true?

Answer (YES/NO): NO